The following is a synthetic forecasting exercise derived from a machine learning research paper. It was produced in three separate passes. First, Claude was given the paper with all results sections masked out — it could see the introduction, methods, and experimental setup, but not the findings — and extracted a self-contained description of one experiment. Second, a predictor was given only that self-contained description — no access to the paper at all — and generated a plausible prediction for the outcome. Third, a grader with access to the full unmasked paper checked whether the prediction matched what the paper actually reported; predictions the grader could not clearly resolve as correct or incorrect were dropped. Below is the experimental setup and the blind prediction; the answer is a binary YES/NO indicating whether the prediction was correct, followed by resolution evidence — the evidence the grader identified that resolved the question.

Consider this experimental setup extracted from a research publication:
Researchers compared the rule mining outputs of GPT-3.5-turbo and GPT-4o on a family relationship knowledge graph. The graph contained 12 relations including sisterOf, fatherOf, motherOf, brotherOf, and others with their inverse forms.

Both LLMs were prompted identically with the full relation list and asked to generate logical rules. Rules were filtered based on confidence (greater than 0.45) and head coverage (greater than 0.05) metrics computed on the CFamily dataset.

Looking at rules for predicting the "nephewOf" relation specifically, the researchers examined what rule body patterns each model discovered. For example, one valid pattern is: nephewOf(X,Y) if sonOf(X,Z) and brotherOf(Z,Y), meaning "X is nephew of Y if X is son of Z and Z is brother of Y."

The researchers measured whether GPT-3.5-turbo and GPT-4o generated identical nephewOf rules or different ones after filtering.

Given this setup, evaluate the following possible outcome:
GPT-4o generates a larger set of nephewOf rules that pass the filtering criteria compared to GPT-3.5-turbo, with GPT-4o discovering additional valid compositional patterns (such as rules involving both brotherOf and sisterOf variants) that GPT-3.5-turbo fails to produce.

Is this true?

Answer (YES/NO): YES